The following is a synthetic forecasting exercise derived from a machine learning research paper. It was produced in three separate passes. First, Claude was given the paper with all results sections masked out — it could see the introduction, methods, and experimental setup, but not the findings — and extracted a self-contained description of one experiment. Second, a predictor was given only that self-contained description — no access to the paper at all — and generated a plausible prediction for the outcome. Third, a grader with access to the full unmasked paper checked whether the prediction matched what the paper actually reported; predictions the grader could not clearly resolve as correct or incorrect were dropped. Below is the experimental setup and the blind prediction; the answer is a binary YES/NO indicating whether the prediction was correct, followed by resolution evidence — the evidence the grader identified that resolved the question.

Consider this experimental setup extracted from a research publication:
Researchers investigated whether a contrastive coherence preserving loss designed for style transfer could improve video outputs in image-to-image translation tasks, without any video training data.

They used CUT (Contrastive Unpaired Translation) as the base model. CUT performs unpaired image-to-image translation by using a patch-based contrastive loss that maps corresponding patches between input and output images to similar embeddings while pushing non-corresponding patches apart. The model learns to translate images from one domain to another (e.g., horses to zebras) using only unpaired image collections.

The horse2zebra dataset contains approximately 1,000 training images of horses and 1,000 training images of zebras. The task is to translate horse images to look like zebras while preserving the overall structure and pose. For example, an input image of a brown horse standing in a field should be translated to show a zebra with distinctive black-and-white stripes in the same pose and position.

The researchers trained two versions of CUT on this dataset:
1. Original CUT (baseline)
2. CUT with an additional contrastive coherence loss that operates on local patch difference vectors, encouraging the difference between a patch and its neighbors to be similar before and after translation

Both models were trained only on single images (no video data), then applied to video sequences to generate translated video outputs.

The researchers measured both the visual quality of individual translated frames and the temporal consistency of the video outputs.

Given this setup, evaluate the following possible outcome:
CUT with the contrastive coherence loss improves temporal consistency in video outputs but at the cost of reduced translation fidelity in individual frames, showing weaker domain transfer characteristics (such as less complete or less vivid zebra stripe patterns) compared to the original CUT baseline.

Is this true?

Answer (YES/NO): NO